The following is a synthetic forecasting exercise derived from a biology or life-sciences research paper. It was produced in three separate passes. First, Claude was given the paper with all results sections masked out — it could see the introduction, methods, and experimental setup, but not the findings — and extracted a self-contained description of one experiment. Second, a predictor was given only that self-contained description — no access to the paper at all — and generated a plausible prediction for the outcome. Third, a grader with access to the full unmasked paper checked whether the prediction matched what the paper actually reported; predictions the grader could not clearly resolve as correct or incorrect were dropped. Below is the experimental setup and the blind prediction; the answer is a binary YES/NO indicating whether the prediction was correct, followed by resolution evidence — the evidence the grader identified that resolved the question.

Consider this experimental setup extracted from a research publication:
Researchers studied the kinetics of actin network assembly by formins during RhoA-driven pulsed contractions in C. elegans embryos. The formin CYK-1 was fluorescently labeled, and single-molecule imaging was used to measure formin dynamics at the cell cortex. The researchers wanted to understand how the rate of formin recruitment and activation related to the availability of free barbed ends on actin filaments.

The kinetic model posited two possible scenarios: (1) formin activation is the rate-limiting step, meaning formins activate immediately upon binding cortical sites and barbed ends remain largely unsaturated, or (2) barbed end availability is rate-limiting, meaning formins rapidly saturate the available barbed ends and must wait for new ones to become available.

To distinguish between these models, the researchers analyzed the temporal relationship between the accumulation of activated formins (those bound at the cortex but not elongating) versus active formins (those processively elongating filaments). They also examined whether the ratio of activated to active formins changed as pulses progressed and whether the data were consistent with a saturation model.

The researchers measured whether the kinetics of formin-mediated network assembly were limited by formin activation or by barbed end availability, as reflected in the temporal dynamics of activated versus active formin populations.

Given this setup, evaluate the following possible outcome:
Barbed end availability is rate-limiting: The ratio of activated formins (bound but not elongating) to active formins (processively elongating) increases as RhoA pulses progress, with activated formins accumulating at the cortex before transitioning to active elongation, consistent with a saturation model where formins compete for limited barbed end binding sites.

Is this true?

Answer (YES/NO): NO